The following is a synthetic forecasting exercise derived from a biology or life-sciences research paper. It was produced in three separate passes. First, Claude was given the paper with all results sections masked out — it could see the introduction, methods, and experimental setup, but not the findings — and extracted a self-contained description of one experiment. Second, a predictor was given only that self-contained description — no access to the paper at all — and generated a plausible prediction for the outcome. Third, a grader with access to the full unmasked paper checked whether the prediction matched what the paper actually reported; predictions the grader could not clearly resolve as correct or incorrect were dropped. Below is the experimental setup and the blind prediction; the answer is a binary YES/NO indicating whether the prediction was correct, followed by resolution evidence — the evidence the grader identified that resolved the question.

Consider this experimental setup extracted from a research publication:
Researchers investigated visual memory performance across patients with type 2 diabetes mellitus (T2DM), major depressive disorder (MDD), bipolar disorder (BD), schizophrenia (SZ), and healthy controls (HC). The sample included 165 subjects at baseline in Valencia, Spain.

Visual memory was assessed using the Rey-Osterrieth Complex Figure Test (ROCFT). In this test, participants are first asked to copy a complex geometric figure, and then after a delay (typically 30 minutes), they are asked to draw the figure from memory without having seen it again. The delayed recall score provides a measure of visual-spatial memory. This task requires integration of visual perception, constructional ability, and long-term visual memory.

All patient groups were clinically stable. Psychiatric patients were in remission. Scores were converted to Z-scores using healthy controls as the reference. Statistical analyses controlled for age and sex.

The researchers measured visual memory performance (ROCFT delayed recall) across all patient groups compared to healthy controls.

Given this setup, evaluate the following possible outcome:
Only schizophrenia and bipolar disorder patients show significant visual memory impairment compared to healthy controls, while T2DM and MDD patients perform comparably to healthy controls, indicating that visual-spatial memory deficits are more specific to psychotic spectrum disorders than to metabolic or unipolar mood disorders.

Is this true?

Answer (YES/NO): NO